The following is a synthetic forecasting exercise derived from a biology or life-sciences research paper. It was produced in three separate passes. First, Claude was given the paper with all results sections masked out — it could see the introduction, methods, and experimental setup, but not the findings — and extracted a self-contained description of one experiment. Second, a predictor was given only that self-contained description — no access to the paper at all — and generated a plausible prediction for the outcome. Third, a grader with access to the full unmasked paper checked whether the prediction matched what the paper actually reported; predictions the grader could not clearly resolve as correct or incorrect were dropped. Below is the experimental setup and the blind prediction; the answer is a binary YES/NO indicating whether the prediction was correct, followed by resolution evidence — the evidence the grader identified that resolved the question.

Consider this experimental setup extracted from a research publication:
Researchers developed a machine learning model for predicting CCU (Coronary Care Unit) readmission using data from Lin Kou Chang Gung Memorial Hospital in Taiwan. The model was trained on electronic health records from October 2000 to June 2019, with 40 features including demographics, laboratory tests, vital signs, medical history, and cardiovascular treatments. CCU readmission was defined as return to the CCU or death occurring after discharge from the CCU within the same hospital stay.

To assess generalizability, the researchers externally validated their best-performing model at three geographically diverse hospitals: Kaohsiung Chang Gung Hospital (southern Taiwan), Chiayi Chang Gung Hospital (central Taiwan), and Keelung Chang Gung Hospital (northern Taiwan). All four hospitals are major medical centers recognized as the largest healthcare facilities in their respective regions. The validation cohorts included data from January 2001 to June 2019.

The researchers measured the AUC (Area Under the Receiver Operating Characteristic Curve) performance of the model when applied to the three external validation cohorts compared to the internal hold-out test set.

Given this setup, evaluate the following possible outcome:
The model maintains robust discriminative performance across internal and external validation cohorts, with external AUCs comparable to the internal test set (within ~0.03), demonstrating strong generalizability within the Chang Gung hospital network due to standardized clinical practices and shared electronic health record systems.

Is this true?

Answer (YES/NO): YES